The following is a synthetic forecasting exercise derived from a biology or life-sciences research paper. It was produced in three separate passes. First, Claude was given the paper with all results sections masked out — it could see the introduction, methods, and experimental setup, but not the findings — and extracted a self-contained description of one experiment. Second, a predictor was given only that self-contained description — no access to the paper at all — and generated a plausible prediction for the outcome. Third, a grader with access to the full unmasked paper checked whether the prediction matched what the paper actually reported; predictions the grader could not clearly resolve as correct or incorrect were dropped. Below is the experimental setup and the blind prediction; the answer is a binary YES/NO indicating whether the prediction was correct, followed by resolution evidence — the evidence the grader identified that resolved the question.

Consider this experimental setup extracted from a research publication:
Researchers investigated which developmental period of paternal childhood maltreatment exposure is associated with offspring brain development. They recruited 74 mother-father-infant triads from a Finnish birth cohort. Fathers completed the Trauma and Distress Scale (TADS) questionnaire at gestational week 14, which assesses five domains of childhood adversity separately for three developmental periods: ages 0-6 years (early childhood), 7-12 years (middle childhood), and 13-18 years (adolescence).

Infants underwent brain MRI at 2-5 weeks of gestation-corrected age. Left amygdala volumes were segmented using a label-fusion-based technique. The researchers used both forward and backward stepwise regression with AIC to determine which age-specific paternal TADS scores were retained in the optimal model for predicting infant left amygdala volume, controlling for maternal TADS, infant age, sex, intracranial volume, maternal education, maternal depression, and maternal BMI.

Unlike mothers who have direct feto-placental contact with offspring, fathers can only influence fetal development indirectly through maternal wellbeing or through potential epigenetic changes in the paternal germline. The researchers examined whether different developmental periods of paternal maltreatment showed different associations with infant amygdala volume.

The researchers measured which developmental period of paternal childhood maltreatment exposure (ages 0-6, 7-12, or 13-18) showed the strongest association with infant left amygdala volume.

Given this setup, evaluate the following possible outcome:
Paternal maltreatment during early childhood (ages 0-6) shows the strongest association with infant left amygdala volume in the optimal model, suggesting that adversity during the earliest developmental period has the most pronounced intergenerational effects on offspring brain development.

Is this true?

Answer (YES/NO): YES